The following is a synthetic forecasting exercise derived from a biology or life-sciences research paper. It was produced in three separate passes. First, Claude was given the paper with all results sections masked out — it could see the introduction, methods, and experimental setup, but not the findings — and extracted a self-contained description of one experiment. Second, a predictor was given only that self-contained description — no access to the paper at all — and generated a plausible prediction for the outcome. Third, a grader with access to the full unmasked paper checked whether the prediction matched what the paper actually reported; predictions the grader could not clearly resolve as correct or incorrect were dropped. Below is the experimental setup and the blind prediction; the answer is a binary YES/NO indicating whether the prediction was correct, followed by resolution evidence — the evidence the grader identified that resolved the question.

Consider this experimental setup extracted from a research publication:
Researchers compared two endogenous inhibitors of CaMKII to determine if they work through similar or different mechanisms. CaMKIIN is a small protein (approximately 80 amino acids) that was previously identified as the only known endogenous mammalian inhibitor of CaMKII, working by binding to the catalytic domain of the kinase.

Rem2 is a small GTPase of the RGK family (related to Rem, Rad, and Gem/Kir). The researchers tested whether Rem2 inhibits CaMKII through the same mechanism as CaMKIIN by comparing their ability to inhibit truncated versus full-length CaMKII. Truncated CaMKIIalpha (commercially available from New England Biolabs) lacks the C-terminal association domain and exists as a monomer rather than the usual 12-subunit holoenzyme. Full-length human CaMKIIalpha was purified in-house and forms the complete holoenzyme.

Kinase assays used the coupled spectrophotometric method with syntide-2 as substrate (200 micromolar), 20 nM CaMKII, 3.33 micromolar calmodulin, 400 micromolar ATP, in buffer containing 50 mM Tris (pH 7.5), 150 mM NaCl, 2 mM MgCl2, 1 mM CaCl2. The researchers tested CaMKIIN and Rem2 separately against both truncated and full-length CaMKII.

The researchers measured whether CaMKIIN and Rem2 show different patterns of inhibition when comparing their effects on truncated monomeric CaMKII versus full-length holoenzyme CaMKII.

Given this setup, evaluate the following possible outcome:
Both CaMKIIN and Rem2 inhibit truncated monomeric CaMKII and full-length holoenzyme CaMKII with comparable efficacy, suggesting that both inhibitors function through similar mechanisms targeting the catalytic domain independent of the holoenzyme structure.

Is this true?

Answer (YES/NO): NO